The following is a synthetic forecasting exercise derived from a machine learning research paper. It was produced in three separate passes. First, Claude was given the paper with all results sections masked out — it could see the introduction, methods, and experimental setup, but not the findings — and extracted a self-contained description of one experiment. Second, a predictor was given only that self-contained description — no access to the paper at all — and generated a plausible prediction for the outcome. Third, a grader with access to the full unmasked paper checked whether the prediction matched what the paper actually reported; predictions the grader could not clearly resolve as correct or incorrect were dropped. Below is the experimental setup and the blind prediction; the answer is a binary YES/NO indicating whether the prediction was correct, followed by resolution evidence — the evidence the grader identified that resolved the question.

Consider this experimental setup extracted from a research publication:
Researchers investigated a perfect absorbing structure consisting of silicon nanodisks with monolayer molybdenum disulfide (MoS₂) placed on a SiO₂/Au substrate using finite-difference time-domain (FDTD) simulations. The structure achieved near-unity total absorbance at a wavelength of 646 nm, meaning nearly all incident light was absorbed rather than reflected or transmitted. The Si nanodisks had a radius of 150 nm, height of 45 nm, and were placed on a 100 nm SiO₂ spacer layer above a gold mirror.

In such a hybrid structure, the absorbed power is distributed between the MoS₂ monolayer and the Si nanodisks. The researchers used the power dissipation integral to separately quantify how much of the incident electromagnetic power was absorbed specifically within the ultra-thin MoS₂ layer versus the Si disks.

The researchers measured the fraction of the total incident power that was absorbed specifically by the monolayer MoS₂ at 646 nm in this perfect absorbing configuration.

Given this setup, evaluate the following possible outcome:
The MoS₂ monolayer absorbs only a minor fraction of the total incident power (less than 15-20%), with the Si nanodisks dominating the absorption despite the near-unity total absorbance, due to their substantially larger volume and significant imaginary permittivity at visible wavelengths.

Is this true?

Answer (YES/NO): NO